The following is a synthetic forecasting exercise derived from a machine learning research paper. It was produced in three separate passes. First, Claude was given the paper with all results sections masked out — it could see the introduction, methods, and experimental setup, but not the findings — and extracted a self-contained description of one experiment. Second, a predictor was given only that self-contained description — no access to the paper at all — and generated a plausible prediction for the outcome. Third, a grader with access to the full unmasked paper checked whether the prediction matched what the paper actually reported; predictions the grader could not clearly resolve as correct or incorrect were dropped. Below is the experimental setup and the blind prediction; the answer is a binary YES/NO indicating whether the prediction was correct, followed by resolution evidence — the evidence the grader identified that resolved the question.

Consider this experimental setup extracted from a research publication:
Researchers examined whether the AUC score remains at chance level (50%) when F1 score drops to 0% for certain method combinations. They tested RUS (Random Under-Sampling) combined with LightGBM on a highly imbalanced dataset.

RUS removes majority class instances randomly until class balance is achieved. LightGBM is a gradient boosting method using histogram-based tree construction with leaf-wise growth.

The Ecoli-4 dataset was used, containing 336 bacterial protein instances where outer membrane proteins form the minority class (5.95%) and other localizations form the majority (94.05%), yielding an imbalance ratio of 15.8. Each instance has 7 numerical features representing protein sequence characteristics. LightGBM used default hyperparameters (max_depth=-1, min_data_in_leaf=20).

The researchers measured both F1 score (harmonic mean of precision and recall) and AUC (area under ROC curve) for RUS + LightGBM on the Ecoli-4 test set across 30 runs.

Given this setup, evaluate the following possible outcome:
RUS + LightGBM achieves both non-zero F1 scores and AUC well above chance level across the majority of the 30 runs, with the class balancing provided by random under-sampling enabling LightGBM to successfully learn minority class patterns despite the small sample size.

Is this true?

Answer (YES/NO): NO